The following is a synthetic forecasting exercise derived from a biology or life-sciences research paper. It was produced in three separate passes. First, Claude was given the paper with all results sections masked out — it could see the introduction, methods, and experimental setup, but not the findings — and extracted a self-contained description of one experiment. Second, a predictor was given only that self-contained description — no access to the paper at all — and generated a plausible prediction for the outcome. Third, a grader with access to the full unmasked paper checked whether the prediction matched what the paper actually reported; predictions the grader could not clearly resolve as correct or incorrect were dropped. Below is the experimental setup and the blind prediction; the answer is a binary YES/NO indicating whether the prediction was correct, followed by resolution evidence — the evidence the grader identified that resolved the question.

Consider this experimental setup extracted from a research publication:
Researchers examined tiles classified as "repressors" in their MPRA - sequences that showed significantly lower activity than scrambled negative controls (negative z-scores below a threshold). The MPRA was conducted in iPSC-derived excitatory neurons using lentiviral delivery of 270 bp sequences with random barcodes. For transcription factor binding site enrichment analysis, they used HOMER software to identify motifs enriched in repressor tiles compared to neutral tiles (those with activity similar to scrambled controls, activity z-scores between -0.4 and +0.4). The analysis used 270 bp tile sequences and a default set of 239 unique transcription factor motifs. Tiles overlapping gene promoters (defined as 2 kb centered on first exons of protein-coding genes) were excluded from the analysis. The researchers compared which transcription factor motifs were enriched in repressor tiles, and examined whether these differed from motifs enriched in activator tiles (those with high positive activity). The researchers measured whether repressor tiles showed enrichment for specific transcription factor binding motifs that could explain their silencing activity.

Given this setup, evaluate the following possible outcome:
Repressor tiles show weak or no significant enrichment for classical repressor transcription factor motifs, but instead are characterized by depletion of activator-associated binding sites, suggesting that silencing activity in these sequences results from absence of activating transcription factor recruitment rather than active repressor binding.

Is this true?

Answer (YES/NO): NO